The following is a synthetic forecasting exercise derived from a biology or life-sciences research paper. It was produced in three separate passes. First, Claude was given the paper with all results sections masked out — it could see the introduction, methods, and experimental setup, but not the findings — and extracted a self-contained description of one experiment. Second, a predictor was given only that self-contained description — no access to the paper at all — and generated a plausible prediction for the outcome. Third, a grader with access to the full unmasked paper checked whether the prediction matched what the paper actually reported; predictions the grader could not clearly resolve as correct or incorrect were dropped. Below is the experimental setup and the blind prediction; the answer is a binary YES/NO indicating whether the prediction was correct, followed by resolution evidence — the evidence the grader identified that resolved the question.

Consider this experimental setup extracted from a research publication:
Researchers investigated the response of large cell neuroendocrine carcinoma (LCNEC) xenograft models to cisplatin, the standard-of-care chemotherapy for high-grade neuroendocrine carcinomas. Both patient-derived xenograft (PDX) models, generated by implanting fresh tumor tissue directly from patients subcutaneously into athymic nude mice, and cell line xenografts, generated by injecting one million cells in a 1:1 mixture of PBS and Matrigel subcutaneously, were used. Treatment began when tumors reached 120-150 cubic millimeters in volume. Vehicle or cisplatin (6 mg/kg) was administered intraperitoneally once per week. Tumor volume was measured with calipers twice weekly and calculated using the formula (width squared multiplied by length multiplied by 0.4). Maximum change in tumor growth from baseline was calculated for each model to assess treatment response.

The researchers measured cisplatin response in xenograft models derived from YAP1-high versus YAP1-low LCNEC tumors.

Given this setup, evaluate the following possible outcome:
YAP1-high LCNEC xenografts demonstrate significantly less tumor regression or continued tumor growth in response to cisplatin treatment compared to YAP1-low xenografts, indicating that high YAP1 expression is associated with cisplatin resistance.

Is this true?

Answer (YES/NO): NO